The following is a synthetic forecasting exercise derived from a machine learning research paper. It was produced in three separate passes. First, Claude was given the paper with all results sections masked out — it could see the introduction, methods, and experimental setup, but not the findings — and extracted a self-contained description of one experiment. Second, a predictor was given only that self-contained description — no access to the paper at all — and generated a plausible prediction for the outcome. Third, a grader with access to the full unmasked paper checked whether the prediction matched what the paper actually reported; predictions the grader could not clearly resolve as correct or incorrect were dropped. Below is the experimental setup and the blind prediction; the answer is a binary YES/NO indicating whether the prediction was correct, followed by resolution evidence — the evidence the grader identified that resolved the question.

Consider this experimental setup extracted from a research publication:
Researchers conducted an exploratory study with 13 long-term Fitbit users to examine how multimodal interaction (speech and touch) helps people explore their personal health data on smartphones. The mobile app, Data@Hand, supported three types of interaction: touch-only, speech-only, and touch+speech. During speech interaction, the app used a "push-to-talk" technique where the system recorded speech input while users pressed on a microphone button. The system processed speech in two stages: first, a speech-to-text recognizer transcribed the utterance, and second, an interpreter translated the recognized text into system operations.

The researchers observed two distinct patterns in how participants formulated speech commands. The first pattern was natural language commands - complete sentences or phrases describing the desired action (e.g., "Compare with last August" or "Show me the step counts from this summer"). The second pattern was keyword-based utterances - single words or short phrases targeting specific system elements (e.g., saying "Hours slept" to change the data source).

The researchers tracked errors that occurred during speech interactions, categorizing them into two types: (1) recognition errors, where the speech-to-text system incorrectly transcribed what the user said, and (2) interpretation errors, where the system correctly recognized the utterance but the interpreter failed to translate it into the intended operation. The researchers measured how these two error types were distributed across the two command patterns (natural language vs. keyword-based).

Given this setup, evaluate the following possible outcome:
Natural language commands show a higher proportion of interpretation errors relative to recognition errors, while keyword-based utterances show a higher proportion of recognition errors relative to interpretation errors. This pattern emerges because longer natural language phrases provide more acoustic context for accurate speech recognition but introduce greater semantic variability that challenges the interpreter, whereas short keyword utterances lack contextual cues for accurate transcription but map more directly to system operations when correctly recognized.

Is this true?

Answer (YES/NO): YES